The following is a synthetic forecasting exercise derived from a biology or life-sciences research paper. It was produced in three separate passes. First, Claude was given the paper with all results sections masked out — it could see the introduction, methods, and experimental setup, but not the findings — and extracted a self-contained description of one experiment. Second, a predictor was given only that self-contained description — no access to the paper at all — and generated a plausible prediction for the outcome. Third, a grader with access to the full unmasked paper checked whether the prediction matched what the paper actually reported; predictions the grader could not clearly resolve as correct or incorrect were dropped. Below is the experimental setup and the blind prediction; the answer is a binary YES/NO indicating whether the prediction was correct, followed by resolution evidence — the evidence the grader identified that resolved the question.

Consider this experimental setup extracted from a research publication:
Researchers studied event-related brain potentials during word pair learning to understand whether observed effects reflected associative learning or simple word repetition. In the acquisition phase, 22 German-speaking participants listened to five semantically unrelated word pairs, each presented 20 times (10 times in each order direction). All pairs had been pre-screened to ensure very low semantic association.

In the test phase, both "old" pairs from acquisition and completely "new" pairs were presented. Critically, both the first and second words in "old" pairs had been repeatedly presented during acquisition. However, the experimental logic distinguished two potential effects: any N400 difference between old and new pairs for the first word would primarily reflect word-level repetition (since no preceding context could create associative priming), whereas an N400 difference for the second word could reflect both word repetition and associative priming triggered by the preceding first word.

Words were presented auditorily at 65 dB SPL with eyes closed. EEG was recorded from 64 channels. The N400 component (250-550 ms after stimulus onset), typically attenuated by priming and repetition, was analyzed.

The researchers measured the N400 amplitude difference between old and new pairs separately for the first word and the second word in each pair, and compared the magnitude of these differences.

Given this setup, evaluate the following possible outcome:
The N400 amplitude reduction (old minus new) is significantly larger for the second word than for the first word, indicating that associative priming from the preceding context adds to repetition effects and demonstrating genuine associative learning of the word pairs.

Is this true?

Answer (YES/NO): YES